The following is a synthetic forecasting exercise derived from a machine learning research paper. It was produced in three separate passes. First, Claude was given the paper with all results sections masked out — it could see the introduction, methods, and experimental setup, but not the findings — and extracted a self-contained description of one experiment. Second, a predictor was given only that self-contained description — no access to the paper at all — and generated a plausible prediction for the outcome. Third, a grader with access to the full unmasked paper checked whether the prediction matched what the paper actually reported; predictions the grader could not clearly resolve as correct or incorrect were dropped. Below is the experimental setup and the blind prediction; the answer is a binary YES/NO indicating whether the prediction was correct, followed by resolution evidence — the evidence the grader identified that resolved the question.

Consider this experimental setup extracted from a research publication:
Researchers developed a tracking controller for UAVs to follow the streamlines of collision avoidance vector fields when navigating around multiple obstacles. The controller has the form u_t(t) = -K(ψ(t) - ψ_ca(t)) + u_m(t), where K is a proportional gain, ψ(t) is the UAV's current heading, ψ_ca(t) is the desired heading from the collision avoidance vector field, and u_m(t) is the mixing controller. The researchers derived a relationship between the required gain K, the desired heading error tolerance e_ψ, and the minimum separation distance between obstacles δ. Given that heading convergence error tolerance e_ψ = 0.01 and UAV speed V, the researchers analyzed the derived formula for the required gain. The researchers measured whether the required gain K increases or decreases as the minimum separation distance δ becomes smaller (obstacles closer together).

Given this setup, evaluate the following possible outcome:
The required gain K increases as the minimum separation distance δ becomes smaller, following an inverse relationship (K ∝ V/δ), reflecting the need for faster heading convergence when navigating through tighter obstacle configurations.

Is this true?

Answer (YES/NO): YES